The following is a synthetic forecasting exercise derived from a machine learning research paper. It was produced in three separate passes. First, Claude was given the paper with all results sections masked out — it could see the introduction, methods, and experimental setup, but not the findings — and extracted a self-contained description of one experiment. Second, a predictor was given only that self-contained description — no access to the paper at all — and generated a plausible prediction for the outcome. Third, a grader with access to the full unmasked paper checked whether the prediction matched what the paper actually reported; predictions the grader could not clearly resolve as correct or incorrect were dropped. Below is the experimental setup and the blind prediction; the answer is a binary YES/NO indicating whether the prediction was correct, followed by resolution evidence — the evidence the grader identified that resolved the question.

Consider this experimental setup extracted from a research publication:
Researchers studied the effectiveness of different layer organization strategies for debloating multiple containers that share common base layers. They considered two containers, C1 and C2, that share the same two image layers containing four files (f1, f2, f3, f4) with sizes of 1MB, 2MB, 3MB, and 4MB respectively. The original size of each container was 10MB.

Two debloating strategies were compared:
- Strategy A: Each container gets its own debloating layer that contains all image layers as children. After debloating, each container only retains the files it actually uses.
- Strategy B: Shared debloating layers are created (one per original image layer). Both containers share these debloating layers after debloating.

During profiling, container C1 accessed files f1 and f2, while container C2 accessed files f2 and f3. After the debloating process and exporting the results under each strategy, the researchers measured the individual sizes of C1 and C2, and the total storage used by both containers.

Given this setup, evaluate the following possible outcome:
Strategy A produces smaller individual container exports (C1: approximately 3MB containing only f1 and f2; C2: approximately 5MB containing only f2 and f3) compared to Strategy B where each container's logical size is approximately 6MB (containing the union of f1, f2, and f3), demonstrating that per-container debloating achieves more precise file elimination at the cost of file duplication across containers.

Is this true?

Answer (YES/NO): YES